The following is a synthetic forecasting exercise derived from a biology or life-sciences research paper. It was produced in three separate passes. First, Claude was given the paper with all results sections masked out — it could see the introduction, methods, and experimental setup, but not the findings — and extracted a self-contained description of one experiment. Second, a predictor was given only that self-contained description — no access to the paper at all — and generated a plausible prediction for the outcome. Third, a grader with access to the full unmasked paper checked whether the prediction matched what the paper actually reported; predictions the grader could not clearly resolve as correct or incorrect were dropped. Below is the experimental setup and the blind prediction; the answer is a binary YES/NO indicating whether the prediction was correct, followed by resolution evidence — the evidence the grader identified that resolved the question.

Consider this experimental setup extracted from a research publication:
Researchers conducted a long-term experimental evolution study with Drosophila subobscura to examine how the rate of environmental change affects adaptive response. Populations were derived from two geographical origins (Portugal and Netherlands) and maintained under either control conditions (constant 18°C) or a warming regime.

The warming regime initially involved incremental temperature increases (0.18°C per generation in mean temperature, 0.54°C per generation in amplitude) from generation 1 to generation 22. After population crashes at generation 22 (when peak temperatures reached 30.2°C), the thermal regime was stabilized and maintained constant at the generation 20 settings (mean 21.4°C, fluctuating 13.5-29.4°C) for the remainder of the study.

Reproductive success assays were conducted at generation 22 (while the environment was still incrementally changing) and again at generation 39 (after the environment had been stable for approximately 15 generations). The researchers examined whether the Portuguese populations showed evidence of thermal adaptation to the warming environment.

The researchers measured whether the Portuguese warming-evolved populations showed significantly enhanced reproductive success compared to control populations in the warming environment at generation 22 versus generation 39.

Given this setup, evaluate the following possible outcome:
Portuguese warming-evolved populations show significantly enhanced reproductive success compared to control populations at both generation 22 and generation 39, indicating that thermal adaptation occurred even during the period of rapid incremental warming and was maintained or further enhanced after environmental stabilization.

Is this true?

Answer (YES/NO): NO